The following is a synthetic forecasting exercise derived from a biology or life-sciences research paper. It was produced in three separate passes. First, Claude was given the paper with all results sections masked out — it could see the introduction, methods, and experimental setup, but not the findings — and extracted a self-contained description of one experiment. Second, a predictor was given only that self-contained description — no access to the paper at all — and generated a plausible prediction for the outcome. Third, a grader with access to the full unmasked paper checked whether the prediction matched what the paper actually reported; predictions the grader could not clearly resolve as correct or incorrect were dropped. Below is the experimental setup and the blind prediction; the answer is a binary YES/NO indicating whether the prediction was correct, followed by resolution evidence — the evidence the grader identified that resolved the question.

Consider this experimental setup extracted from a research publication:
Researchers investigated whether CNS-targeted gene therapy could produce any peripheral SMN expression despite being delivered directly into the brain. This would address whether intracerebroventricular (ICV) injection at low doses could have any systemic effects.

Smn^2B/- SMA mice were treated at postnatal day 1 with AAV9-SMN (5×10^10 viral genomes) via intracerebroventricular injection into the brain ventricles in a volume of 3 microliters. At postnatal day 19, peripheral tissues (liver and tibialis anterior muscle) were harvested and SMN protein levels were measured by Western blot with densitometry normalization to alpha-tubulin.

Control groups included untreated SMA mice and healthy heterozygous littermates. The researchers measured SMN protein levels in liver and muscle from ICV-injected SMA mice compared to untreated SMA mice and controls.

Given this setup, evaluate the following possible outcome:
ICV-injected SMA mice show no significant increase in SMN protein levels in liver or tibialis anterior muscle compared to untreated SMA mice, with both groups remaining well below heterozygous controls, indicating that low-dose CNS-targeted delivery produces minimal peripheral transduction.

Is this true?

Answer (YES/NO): NO